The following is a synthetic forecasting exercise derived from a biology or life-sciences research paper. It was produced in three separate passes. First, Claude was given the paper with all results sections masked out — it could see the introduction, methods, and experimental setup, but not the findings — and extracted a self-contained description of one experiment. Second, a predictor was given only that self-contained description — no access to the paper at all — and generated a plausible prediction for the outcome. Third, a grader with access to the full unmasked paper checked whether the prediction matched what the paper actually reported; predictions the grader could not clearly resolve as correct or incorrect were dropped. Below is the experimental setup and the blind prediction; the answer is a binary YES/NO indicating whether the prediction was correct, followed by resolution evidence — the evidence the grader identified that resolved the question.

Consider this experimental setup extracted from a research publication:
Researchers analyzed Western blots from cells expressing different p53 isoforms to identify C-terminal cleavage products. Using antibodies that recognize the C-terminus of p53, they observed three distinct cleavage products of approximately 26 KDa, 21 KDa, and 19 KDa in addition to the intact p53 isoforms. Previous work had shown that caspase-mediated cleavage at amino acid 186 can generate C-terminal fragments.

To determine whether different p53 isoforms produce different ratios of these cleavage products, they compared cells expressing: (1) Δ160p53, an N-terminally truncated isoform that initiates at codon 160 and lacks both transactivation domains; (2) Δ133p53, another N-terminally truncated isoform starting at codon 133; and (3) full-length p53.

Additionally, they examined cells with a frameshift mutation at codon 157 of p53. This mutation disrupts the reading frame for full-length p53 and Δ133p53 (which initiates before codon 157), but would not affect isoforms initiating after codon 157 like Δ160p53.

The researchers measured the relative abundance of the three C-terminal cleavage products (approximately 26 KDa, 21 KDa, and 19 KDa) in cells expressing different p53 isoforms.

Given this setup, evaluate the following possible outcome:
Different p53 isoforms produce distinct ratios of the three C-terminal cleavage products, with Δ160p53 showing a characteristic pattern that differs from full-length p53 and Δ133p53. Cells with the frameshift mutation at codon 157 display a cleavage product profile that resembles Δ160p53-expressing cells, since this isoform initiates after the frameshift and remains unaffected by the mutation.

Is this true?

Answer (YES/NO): YES